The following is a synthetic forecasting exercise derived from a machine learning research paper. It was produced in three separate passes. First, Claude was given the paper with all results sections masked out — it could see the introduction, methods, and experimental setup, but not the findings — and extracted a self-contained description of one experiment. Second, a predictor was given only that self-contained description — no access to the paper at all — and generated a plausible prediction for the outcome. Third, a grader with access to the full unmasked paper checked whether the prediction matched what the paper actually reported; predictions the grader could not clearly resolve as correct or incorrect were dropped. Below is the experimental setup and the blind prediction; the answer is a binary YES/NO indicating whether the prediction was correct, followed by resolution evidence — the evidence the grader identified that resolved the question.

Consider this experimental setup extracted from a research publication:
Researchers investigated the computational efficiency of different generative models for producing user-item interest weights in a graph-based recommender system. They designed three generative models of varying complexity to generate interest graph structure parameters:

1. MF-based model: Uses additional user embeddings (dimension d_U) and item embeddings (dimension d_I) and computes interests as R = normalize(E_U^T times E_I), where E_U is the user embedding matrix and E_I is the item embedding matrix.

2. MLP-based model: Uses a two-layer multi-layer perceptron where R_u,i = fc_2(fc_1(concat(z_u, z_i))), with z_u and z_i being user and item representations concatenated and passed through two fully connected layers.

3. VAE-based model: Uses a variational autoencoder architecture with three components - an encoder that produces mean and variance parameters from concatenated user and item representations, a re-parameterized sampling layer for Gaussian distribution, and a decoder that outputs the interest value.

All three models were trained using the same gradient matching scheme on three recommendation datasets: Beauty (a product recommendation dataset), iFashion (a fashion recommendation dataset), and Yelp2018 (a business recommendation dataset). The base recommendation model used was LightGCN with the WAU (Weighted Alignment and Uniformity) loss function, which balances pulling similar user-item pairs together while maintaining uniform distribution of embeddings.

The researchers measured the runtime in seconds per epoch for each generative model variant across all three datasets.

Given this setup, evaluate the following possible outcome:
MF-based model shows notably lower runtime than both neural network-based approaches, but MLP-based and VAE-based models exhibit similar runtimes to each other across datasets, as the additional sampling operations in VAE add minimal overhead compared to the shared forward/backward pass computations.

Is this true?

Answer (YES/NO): YES